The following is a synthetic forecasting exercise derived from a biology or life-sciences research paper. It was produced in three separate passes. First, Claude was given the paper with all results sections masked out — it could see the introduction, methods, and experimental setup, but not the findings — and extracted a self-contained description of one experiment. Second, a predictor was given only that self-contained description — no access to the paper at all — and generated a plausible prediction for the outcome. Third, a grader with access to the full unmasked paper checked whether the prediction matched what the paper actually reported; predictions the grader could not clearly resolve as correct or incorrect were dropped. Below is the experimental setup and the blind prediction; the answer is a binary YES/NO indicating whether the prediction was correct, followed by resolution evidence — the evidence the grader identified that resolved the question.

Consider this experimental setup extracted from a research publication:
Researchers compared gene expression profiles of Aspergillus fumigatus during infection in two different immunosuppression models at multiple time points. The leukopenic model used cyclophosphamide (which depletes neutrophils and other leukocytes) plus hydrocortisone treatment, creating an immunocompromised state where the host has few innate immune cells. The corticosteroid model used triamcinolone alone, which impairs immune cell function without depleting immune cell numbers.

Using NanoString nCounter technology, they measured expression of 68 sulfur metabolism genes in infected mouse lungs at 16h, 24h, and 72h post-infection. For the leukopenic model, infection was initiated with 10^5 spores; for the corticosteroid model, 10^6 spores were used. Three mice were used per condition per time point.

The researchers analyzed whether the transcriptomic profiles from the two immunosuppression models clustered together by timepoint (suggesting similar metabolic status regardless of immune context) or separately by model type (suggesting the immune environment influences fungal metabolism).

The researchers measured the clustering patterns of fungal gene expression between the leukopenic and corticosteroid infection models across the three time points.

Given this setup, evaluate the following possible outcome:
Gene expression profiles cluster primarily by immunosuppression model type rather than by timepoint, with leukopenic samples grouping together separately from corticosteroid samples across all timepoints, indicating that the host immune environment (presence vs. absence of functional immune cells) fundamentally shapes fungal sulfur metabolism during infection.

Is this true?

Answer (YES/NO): NO